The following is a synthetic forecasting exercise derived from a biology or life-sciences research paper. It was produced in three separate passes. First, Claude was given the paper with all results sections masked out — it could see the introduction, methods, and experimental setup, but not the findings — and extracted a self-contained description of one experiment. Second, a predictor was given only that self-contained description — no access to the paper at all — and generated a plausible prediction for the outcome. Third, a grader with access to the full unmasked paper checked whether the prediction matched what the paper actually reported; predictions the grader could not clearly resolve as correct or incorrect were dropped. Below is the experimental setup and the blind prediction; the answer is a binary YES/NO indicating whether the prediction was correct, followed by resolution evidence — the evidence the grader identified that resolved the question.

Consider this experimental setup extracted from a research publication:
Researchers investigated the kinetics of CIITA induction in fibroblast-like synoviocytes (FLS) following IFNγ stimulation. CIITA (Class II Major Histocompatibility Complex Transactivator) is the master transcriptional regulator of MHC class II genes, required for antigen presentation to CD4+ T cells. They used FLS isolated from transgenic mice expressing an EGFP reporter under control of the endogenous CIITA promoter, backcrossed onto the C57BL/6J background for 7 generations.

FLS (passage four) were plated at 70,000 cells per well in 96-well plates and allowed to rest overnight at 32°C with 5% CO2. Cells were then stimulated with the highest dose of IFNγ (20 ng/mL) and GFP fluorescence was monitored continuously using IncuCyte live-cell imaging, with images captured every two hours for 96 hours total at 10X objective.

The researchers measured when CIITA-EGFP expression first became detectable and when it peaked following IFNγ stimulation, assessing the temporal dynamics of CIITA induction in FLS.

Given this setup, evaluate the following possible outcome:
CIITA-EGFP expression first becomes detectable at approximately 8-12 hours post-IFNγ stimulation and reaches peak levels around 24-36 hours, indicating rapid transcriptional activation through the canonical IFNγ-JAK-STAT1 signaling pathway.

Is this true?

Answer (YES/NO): NO